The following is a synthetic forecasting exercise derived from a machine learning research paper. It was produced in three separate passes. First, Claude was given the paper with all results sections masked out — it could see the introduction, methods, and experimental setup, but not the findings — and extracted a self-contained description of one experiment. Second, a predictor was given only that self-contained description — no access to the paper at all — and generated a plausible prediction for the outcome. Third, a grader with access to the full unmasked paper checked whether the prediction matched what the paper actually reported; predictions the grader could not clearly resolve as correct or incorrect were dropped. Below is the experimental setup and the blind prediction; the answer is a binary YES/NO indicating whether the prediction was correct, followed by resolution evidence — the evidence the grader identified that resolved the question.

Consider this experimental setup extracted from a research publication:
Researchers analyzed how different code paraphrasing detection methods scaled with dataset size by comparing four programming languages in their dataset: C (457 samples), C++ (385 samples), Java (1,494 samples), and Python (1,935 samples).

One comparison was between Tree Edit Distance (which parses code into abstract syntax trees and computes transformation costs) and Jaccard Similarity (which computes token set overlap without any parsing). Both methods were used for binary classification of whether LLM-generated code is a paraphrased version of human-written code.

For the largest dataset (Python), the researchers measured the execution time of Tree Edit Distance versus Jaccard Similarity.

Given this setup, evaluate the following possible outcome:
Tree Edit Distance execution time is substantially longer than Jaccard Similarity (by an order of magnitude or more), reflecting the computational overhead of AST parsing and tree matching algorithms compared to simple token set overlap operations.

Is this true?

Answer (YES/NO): YES